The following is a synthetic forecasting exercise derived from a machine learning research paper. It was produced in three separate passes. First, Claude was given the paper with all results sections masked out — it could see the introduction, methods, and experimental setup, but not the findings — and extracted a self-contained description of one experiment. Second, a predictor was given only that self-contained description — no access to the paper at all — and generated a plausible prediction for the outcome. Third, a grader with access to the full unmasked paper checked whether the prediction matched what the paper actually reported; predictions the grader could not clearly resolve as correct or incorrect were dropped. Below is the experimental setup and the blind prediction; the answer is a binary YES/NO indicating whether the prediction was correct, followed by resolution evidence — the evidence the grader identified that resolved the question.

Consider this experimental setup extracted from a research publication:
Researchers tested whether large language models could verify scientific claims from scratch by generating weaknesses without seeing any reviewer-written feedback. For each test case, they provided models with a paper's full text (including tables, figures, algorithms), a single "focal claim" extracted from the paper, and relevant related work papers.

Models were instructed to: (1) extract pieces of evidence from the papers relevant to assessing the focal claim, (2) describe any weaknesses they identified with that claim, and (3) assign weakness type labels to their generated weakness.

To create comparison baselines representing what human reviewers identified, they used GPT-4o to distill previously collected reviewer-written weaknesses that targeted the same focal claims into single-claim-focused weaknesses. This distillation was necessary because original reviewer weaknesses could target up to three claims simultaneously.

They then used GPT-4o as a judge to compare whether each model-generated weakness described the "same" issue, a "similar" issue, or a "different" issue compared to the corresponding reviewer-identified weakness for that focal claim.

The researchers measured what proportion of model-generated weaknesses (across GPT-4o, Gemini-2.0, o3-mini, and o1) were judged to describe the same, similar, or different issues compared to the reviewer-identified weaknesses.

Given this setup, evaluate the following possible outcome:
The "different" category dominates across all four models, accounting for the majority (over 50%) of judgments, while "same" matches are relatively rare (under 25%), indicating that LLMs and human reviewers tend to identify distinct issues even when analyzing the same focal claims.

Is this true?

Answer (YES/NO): YES